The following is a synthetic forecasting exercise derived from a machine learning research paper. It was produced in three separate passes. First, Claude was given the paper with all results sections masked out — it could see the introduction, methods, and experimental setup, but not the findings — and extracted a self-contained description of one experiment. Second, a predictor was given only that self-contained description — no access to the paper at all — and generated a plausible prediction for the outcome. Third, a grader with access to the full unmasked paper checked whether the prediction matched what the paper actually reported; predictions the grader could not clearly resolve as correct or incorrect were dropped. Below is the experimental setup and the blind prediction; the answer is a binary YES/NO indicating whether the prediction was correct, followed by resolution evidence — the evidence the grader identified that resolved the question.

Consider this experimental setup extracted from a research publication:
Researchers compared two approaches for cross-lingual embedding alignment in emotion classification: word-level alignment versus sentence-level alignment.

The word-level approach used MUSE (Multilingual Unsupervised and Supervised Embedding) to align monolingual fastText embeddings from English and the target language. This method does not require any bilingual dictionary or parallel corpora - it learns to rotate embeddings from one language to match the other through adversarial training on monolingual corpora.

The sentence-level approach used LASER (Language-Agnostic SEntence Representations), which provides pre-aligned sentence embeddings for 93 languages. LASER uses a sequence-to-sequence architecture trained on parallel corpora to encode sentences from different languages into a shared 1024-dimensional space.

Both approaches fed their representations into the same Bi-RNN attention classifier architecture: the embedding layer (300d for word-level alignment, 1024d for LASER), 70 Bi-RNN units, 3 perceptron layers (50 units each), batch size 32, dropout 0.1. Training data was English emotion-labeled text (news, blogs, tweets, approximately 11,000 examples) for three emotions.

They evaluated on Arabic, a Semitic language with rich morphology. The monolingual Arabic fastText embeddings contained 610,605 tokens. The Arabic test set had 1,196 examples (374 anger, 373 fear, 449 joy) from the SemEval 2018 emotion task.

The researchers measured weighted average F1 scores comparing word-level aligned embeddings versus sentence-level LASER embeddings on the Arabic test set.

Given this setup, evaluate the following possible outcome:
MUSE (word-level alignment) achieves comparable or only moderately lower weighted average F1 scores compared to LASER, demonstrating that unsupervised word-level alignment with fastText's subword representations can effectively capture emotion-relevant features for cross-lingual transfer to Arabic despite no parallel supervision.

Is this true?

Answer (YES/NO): NO